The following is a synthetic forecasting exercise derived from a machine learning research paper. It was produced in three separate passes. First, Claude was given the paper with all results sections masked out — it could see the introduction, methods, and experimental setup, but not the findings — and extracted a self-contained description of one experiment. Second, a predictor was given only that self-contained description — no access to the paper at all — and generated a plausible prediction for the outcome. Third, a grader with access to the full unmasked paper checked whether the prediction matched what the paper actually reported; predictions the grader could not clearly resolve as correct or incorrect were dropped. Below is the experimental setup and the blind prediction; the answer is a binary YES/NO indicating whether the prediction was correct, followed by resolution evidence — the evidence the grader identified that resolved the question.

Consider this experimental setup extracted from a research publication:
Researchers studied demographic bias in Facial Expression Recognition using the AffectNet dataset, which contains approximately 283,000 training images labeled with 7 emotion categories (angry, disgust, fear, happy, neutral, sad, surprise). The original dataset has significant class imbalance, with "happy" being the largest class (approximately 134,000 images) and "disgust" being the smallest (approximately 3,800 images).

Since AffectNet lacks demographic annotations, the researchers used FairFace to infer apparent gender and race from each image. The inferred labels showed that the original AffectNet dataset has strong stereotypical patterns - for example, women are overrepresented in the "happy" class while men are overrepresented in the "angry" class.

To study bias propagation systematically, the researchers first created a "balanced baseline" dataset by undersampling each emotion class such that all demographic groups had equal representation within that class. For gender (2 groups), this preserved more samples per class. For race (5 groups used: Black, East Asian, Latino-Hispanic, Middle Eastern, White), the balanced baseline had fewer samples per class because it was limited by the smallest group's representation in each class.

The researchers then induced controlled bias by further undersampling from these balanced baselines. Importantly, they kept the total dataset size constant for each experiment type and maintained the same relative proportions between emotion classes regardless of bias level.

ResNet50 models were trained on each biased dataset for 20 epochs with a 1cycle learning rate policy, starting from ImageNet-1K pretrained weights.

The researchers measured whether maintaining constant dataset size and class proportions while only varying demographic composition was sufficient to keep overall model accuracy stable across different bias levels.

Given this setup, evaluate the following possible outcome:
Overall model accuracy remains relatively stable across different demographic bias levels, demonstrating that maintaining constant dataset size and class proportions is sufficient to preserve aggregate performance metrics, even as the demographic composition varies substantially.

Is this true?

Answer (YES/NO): NO